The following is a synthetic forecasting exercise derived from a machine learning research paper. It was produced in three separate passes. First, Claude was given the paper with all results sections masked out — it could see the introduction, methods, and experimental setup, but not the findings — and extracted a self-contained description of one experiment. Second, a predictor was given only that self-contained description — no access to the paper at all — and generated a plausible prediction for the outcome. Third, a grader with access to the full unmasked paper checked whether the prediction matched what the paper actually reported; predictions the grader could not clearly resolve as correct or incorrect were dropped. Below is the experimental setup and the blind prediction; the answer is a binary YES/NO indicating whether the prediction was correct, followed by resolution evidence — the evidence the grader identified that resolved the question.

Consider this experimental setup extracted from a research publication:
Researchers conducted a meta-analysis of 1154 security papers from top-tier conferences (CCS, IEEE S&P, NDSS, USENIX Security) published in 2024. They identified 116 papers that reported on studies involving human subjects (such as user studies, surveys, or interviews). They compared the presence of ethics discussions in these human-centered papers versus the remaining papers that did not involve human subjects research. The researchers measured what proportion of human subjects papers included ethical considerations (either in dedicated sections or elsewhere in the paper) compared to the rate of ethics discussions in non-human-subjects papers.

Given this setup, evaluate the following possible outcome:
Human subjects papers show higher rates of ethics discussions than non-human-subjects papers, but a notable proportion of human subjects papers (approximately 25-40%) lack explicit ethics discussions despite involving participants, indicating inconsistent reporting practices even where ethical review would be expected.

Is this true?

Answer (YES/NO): NO